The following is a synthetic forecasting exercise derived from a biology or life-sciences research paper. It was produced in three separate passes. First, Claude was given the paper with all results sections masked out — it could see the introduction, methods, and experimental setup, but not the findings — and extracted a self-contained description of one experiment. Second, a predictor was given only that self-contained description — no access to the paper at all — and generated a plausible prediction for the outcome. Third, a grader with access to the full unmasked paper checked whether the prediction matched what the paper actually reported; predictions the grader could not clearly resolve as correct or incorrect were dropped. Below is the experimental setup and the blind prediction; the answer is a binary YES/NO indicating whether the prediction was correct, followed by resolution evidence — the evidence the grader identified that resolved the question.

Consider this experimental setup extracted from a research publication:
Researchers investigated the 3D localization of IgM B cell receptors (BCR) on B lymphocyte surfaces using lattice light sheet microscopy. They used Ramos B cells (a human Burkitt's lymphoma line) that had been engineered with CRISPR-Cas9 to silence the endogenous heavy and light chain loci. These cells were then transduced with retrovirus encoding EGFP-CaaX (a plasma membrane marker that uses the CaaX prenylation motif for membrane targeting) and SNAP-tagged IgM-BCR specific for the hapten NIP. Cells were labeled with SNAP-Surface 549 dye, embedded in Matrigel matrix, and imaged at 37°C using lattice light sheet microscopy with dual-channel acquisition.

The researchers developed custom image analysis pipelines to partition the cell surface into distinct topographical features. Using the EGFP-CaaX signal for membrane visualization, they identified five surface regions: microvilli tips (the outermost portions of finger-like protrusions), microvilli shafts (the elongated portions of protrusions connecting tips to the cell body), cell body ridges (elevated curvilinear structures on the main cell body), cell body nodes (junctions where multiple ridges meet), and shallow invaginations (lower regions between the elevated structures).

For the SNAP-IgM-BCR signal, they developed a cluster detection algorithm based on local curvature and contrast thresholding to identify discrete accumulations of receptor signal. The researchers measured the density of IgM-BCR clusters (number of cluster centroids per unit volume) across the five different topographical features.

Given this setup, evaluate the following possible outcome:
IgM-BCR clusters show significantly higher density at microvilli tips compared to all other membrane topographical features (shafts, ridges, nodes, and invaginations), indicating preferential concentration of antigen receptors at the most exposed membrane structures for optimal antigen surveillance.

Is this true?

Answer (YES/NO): NO